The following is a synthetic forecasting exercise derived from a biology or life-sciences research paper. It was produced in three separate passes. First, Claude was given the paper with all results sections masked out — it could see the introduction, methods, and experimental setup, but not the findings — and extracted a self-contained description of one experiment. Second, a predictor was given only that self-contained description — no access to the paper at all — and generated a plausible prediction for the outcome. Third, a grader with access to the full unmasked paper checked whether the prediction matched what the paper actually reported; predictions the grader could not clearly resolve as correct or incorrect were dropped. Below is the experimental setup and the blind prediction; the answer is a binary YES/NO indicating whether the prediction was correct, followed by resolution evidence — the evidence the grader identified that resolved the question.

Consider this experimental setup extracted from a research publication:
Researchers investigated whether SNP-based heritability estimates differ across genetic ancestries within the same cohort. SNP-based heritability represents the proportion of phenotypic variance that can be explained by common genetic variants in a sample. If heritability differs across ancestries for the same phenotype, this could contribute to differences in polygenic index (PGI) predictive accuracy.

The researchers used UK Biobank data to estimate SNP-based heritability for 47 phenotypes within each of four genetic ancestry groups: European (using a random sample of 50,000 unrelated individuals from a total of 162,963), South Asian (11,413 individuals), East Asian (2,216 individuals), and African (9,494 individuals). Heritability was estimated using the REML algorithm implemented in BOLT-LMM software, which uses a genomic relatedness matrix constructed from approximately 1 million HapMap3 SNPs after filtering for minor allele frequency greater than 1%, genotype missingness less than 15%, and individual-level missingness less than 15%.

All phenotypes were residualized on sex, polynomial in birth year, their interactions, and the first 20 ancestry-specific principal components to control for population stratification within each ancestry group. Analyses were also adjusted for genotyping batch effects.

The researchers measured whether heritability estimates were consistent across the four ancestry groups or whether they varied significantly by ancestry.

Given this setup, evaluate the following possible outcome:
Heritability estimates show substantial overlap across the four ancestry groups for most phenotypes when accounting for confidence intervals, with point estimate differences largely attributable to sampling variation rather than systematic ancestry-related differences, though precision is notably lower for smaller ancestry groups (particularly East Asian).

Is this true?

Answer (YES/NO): NO